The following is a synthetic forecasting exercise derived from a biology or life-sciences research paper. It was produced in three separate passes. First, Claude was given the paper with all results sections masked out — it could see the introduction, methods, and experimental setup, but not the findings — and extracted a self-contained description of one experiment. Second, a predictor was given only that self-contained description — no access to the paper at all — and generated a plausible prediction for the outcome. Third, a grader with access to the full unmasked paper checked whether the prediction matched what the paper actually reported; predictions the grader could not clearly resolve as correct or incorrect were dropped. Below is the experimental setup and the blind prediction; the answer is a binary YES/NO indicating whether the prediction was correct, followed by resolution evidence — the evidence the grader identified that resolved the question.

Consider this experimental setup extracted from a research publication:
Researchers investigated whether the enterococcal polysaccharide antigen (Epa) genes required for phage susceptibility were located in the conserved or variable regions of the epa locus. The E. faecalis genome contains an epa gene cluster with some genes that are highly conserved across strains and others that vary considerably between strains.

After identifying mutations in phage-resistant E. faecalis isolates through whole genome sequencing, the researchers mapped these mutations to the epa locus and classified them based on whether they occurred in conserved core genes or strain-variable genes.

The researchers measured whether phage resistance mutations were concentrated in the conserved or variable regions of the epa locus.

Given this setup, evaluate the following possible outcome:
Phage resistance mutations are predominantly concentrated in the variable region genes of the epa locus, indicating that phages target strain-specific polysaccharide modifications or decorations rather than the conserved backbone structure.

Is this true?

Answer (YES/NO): YES